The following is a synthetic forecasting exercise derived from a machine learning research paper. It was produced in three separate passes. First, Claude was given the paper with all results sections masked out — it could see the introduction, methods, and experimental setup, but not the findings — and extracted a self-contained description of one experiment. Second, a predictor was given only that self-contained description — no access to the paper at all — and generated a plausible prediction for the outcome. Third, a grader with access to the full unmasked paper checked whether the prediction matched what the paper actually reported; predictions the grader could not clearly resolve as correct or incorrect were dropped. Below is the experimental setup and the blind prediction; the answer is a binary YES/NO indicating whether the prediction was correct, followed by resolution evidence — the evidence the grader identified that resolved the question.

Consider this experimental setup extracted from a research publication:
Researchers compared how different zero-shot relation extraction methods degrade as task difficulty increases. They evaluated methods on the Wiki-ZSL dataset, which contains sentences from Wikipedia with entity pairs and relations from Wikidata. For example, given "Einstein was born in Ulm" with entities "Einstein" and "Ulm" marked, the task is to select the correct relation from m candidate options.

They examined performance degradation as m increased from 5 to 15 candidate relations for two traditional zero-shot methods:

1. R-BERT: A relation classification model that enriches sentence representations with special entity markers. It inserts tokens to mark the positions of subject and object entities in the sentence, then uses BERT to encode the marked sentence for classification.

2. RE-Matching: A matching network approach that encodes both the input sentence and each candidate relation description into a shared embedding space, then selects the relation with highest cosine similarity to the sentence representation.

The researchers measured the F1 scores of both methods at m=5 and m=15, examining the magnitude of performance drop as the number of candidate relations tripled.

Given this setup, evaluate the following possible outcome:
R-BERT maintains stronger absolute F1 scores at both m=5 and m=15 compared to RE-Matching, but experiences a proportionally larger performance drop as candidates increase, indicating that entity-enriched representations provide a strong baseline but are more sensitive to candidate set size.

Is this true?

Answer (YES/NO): NO